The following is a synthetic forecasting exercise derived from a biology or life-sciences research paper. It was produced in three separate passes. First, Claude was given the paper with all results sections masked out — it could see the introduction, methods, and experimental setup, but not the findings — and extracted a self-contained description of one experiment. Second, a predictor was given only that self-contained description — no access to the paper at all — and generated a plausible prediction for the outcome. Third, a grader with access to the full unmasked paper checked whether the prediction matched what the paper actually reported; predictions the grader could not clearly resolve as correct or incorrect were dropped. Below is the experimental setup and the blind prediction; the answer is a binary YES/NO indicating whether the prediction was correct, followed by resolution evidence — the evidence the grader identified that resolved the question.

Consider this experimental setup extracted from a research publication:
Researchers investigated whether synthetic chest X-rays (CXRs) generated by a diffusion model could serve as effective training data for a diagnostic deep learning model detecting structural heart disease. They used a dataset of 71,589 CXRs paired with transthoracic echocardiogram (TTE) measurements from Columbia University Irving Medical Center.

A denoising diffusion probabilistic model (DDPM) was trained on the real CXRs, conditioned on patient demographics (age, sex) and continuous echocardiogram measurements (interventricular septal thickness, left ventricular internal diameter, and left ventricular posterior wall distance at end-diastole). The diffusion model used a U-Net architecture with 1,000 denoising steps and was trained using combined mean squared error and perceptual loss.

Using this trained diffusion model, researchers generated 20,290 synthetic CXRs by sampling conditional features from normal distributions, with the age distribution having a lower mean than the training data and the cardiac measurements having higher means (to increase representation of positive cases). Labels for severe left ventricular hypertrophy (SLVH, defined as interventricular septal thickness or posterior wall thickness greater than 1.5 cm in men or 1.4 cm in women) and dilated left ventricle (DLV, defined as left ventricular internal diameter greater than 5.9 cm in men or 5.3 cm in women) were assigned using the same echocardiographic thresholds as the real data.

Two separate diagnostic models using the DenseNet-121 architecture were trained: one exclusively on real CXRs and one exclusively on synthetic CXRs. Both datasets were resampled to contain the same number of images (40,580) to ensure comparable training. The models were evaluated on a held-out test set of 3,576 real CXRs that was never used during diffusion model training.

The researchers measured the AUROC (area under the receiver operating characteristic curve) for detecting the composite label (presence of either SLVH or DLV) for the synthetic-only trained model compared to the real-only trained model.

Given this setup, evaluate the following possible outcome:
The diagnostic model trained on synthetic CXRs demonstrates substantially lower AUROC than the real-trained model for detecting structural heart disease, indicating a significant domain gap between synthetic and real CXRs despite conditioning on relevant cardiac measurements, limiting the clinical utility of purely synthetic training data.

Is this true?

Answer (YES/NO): NO